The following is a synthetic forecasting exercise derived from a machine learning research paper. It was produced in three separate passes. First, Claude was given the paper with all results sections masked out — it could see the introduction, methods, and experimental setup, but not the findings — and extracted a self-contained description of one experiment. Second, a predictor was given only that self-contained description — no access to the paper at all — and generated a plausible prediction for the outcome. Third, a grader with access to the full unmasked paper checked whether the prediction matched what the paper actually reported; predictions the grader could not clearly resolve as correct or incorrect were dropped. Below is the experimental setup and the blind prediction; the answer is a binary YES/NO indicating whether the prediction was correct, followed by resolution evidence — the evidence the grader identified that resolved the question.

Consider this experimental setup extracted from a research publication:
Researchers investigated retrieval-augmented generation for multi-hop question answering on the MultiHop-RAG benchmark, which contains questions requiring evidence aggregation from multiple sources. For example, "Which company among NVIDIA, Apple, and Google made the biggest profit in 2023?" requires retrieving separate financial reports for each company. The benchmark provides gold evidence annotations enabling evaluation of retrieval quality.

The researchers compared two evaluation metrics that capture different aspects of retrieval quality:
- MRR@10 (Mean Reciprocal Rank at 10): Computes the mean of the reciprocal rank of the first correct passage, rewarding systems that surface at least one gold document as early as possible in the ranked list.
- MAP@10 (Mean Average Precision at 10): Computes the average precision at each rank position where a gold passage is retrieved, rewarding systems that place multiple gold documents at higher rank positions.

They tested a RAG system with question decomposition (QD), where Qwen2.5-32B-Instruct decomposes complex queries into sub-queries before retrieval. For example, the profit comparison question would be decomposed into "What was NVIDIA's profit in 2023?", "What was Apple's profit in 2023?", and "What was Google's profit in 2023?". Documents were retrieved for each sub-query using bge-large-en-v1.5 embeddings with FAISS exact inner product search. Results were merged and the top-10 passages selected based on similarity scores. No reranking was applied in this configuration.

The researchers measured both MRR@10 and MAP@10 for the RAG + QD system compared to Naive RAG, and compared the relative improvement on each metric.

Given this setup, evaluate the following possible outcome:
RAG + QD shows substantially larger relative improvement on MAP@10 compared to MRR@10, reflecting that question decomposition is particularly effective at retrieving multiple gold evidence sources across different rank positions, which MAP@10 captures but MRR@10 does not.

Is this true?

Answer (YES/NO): NO